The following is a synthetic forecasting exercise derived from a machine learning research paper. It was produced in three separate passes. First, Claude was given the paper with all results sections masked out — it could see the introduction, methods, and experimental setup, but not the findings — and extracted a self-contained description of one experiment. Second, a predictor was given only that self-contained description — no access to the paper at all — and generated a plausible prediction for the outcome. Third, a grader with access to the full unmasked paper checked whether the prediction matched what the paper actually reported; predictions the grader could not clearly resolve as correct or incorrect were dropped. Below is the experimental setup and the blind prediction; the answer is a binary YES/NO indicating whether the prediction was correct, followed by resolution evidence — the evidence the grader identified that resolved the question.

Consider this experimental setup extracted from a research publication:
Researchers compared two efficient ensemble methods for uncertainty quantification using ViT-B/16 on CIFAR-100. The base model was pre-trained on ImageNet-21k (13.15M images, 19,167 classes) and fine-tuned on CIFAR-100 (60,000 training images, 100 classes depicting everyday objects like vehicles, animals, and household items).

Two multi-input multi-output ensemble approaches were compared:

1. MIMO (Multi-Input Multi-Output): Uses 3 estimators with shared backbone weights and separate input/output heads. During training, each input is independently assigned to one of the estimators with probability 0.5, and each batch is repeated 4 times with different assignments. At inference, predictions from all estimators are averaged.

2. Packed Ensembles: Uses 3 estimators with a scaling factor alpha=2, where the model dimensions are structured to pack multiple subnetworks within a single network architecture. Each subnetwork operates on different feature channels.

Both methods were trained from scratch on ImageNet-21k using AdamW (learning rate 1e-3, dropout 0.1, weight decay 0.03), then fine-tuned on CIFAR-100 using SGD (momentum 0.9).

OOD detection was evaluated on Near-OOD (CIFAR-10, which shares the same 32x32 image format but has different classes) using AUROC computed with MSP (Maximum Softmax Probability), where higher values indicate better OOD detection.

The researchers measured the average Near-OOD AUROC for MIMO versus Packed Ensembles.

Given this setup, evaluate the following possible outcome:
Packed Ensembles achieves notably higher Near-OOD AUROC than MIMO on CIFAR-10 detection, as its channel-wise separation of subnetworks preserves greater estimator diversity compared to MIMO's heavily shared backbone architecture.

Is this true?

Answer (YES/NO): NO